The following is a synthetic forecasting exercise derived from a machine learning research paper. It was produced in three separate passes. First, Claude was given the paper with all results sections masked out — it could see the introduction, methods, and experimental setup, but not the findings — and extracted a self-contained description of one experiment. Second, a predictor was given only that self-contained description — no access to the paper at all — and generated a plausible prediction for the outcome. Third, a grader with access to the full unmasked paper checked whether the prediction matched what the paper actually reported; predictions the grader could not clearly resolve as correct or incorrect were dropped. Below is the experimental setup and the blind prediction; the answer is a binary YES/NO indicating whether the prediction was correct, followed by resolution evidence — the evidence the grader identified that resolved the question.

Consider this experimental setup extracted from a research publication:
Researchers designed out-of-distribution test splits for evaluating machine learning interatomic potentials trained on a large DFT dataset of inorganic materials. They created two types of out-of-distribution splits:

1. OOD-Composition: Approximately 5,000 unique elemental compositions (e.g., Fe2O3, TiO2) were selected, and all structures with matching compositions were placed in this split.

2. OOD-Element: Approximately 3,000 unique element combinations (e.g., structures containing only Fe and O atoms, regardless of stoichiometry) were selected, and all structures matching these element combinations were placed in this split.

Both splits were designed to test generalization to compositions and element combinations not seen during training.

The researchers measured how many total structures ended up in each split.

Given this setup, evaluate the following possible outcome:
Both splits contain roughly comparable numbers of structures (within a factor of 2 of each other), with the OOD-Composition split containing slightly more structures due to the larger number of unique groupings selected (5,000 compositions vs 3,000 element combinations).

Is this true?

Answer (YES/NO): NO